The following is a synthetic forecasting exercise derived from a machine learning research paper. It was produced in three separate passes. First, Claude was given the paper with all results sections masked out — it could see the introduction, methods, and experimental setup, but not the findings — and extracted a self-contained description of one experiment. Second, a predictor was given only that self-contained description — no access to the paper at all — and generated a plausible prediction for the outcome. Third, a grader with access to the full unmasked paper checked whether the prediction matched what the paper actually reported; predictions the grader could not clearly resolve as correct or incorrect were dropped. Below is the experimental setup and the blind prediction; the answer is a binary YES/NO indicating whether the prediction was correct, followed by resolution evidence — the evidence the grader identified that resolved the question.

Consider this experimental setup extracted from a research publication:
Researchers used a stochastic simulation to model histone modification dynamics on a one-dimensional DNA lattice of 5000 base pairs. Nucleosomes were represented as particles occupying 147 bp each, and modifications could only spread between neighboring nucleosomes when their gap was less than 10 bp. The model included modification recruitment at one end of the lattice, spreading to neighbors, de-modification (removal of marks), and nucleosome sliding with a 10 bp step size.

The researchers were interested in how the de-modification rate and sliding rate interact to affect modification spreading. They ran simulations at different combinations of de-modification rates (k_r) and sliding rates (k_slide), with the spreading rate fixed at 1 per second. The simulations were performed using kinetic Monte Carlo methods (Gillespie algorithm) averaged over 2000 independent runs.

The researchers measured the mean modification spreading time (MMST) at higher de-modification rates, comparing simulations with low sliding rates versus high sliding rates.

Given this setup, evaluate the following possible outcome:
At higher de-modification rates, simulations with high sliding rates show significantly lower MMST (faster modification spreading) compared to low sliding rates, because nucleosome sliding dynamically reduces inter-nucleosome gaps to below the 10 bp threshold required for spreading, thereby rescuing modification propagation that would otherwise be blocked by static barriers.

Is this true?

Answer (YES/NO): YES